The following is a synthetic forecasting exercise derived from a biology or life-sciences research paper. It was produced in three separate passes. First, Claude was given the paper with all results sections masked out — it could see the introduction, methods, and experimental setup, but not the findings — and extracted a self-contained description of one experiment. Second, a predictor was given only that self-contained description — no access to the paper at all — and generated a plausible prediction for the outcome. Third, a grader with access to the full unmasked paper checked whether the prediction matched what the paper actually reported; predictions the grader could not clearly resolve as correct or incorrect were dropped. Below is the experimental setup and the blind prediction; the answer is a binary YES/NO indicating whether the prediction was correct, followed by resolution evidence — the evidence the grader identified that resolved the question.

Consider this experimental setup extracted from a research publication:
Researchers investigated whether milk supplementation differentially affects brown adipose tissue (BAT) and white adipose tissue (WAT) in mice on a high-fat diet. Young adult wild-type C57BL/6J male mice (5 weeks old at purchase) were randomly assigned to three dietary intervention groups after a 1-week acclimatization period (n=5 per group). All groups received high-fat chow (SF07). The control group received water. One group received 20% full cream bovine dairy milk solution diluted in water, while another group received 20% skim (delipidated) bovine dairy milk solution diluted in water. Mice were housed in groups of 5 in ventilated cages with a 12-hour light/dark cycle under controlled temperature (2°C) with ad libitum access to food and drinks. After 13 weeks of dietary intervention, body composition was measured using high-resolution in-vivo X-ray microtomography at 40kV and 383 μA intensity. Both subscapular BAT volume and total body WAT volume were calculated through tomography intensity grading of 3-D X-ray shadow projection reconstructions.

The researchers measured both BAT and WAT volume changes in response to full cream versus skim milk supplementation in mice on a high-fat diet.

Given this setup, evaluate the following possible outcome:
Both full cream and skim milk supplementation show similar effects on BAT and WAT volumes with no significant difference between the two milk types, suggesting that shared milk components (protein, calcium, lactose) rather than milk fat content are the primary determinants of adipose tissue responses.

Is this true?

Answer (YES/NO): NO